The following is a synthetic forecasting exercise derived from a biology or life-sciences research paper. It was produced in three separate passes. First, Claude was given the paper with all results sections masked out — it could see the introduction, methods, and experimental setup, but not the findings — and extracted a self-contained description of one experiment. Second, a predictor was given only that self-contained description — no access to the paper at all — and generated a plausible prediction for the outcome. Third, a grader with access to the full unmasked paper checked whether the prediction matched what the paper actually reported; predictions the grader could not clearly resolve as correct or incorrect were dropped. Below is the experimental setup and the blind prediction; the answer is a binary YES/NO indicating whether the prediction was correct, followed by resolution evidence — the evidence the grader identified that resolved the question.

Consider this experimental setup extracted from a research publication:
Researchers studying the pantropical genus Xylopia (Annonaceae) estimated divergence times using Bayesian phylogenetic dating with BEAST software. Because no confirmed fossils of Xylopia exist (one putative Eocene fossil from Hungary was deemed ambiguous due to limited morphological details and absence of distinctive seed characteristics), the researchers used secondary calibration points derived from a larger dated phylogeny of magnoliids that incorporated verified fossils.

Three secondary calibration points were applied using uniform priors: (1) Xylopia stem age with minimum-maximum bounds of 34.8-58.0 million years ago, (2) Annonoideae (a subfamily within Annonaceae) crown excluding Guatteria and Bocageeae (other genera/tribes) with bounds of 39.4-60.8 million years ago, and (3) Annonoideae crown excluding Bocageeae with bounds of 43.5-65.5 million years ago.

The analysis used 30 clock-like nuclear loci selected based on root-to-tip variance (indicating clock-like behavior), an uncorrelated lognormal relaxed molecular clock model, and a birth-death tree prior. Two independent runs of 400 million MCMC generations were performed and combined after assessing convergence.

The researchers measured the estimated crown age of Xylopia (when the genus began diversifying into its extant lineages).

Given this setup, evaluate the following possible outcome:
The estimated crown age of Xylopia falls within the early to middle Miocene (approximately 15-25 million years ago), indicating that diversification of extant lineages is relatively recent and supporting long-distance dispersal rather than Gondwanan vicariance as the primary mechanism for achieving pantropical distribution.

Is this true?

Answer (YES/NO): NO